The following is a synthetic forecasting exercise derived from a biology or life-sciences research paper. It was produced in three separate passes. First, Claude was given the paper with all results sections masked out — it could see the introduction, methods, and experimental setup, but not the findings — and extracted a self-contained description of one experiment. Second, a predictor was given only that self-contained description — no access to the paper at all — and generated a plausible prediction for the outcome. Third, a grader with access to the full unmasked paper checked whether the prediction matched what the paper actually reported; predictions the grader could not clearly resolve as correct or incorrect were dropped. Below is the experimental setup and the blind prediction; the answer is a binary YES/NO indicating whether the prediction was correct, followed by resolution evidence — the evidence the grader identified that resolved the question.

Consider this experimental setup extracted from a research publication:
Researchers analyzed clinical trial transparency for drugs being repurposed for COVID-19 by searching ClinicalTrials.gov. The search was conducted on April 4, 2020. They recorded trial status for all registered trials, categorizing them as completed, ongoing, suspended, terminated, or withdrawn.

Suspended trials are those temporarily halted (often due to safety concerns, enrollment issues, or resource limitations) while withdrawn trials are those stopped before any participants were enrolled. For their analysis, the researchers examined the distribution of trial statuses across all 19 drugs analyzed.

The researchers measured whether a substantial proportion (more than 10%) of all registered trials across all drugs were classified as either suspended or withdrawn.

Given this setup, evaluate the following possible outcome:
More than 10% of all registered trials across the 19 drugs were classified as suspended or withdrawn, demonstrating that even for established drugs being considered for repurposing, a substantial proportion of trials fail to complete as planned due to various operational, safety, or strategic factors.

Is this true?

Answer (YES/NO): NO